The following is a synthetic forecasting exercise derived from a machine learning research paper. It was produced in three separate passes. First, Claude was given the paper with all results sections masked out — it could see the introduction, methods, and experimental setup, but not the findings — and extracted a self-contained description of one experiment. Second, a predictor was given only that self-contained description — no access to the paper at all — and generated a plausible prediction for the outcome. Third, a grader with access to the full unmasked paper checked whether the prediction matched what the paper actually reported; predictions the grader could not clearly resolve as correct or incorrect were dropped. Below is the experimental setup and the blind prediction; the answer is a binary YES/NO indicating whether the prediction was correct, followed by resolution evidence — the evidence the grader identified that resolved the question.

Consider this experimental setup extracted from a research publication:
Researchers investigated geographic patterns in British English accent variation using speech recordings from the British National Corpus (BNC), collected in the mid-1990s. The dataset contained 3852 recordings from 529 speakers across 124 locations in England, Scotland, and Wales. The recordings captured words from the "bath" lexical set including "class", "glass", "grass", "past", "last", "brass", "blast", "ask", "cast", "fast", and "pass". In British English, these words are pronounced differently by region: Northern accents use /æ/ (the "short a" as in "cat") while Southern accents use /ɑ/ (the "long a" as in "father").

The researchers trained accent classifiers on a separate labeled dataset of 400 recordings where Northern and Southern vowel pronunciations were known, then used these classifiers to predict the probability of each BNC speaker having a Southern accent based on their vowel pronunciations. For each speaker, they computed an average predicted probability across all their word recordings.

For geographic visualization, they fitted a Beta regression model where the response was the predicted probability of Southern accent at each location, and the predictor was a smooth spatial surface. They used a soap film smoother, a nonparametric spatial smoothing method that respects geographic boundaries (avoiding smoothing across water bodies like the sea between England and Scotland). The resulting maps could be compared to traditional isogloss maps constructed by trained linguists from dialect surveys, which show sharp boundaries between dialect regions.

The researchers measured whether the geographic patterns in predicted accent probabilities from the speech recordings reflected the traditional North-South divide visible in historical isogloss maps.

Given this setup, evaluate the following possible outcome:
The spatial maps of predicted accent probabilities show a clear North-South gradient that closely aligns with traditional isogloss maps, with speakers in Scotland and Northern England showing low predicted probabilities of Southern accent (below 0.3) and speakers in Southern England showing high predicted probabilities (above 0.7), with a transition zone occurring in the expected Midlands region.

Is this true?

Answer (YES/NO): NO